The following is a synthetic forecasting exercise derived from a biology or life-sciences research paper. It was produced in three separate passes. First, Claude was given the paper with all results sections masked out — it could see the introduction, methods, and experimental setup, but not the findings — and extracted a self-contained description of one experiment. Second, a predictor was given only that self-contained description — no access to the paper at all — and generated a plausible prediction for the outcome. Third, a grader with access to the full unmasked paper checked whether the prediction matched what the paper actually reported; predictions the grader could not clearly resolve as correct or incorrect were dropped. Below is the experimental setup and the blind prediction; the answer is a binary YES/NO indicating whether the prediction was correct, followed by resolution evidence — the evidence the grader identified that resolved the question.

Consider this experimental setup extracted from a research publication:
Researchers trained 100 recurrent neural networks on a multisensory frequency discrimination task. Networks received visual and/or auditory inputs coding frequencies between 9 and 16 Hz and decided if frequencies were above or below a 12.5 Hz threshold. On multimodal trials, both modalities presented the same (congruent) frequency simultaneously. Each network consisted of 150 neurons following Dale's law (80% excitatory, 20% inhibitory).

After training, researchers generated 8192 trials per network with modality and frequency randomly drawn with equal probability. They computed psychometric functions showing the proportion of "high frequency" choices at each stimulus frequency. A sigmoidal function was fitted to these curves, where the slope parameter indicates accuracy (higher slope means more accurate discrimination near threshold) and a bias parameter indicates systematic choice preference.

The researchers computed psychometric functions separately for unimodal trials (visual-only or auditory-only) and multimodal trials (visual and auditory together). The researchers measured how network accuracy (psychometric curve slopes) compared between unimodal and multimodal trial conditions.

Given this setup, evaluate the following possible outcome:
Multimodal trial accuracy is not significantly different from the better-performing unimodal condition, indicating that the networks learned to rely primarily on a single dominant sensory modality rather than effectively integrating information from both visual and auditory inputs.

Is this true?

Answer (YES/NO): NO